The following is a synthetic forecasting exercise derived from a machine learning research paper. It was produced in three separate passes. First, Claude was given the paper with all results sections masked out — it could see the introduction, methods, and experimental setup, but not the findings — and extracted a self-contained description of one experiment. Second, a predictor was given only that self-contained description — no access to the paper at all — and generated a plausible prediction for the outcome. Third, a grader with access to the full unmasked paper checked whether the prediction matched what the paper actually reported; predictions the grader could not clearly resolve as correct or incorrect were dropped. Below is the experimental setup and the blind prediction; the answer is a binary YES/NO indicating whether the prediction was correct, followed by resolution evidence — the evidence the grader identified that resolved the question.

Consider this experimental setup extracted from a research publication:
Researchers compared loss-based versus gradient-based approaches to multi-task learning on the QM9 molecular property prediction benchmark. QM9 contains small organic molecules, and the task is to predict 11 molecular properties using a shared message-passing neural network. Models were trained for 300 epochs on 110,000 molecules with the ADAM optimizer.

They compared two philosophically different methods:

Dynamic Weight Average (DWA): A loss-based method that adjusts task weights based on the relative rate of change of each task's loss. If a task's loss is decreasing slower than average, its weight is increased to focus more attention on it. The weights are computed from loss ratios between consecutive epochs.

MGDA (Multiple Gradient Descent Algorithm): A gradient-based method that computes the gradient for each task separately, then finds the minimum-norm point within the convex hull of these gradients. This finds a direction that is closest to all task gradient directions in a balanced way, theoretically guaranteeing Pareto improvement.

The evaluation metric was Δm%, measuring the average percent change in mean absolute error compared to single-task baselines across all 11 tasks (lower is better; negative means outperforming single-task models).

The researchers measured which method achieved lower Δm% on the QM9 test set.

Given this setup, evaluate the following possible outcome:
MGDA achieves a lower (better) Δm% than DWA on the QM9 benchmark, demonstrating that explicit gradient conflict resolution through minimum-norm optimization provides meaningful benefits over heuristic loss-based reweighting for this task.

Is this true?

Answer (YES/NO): YES